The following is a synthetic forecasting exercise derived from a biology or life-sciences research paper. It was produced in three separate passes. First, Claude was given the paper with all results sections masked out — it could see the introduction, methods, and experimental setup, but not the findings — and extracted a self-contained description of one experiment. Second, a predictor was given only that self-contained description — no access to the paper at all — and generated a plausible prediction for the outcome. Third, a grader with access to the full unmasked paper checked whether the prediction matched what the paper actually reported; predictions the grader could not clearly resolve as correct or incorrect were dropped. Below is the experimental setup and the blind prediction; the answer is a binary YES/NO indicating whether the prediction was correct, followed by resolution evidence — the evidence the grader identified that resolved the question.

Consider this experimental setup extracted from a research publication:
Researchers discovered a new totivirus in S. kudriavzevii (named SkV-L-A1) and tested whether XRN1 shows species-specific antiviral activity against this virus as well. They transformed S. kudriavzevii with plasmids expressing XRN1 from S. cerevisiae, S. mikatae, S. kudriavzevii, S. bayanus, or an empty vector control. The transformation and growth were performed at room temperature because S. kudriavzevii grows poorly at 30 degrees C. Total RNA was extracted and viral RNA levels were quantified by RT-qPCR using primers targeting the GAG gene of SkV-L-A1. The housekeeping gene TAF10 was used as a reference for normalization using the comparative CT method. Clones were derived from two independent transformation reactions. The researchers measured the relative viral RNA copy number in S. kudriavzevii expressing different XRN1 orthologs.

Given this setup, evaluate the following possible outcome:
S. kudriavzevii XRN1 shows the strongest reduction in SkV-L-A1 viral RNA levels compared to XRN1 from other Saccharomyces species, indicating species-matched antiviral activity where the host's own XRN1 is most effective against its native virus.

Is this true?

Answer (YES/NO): YES